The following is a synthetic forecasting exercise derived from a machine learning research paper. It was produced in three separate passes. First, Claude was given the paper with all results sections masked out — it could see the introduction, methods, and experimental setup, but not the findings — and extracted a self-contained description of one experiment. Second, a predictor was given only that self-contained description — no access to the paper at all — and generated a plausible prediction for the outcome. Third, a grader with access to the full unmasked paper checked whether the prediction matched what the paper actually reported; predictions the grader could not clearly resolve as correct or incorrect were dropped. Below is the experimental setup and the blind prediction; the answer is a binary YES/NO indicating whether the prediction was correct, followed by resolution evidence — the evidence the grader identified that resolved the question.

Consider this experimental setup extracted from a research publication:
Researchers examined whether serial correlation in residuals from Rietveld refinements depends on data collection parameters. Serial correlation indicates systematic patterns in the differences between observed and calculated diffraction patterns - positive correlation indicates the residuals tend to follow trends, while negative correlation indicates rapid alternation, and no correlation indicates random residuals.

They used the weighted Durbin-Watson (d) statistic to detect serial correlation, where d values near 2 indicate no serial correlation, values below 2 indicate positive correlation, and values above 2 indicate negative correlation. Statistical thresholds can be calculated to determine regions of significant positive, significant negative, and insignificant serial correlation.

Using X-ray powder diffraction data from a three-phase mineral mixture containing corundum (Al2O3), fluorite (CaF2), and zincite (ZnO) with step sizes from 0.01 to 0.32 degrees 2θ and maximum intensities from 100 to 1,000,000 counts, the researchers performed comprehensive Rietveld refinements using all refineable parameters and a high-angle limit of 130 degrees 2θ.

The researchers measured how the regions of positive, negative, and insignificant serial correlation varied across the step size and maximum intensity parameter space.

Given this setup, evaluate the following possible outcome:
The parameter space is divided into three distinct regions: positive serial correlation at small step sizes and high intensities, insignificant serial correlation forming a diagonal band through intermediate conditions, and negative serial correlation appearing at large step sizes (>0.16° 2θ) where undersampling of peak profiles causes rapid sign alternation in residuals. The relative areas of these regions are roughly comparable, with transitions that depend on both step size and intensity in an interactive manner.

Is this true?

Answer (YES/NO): NO